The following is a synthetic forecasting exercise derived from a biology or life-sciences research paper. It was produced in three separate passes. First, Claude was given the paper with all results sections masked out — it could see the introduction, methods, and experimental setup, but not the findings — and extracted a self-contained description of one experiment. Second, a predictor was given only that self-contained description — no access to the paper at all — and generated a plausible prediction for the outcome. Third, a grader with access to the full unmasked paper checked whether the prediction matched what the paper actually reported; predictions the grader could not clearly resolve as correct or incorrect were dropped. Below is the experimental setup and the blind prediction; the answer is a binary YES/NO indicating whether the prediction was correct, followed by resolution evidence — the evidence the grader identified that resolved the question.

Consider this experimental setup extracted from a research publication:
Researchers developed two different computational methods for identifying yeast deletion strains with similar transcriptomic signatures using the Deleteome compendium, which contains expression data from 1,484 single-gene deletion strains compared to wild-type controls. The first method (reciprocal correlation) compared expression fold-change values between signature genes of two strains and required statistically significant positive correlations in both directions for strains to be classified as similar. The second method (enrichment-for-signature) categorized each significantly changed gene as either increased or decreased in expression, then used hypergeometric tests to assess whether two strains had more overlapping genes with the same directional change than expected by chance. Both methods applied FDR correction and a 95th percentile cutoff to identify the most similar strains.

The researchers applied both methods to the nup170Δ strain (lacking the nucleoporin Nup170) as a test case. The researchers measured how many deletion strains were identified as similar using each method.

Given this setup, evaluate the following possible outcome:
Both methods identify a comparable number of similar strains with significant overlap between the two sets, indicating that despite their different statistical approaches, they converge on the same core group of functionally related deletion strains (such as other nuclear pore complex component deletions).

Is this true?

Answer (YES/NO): NO